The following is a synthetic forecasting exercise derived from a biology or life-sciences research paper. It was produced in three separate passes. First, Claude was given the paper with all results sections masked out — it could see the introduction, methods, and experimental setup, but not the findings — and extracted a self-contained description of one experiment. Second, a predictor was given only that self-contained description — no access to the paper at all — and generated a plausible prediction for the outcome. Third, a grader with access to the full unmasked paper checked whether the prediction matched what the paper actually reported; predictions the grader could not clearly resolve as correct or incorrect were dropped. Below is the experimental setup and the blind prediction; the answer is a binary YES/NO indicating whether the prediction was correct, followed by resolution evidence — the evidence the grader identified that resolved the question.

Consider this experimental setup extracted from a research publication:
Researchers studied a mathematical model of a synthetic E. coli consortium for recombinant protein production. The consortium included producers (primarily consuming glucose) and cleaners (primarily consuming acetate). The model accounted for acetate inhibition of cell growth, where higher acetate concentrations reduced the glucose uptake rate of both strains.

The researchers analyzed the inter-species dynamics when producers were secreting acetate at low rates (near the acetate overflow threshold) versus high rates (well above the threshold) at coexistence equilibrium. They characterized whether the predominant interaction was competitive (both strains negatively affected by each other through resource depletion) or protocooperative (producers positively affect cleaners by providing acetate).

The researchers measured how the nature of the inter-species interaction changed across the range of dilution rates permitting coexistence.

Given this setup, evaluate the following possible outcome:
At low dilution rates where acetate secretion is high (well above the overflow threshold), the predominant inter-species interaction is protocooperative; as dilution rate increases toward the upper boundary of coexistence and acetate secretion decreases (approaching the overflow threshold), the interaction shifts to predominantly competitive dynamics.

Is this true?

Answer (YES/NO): NO